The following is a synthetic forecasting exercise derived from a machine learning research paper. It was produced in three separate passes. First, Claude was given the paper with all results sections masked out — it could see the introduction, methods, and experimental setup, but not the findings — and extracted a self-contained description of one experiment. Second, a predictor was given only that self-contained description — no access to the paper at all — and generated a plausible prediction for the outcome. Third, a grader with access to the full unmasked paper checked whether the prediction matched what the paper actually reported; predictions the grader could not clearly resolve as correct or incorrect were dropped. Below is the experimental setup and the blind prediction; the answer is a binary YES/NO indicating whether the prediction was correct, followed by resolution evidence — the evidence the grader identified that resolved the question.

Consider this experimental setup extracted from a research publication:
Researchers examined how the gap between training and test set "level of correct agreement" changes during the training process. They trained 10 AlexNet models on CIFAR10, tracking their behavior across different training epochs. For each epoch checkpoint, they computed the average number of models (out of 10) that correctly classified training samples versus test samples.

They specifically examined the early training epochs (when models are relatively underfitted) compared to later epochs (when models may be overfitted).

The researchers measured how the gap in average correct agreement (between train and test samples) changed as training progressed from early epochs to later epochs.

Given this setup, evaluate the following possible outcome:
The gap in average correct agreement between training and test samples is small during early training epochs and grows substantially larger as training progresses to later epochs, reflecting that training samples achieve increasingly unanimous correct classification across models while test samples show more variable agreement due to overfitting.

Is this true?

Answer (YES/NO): YES